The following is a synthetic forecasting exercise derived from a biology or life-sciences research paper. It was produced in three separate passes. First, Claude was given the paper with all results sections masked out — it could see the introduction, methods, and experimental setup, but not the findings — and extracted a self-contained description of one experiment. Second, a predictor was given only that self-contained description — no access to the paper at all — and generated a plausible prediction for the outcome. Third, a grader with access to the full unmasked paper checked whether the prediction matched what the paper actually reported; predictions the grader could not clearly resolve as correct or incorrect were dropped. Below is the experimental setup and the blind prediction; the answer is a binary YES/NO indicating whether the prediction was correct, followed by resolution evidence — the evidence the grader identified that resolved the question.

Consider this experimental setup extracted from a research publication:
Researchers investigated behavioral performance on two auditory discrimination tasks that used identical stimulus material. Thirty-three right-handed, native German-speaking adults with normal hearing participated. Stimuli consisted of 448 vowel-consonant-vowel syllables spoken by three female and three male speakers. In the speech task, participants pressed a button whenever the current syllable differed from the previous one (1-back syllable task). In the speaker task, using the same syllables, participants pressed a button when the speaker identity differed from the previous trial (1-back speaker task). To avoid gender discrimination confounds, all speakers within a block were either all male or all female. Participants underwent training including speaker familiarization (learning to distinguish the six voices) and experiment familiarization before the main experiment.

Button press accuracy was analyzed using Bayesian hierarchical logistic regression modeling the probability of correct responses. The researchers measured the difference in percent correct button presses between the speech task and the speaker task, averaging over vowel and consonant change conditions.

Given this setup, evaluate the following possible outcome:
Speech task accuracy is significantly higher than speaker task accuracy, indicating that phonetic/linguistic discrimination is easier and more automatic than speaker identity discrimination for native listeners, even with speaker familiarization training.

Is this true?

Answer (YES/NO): YES